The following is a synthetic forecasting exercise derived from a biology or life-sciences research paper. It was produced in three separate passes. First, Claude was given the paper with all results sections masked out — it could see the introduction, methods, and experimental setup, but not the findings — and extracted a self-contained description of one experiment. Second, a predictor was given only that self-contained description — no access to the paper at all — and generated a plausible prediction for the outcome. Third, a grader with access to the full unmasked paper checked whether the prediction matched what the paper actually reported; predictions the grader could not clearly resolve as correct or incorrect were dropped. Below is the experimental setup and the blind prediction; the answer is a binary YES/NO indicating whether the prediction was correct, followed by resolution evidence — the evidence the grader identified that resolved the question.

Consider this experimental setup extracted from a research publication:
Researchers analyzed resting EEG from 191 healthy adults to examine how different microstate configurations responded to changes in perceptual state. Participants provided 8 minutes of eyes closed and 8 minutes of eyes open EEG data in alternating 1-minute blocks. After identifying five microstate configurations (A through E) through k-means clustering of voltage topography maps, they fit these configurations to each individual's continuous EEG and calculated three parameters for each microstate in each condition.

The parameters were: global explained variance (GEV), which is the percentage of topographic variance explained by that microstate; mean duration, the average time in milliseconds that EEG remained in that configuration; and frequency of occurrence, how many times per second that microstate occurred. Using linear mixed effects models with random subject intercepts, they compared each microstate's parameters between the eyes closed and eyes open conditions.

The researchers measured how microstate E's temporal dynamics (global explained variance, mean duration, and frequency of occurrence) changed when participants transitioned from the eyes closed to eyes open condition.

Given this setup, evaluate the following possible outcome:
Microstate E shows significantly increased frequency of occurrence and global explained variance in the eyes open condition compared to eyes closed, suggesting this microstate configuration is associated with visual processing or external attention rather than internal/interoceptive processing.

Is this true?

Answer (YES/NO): YES